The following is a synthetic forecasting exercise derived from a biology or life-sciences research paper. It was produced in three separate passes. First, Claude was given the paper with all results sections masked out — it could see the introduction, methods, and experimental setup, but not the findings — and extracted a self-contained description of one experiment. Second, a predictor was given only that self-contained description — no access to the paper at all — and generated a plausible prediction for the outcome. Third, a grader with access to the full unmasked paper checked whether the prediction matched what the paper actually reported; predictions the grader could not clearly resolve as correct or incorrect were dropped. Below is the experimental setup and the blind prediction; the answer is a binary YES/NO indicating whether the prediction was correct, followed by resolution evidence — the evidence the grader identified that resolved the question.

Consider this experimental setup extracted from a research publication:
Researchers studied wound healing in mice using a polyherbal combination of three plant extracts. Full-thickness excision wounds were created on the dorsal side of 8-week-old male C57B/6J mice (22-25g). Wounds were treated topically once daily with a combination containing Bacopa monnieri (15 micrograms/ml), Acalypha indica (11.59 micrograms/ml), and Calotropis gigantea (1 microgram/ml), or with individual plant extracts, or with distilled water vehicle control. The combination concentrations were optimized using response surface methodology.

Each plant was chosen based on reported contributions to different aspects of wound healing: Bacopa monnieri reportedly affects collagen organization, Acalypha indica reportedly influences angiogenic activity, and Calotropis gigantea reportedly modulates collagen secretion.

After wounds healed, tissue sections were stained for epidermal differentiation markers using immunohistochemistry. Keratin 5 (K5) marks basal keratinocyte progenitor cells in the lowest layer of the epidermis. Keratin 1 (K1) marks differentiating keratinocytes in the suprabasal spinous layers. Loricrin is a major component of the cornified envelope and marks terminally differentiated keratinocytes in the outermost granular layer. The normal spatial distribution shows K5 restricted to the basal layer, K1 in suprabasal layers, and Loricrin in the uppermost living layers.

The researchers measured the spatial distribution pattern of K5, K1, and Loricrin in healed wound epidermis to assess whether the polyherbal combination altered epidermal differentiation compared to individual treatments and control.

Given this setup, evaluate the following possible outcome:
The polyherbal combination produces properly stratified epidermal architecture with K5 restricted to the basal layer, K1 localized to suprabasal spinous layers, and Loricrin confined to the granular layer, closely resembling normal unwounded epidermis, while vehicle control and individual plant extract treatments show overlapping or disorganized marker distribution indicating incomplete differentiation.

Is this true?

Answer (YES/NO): NO